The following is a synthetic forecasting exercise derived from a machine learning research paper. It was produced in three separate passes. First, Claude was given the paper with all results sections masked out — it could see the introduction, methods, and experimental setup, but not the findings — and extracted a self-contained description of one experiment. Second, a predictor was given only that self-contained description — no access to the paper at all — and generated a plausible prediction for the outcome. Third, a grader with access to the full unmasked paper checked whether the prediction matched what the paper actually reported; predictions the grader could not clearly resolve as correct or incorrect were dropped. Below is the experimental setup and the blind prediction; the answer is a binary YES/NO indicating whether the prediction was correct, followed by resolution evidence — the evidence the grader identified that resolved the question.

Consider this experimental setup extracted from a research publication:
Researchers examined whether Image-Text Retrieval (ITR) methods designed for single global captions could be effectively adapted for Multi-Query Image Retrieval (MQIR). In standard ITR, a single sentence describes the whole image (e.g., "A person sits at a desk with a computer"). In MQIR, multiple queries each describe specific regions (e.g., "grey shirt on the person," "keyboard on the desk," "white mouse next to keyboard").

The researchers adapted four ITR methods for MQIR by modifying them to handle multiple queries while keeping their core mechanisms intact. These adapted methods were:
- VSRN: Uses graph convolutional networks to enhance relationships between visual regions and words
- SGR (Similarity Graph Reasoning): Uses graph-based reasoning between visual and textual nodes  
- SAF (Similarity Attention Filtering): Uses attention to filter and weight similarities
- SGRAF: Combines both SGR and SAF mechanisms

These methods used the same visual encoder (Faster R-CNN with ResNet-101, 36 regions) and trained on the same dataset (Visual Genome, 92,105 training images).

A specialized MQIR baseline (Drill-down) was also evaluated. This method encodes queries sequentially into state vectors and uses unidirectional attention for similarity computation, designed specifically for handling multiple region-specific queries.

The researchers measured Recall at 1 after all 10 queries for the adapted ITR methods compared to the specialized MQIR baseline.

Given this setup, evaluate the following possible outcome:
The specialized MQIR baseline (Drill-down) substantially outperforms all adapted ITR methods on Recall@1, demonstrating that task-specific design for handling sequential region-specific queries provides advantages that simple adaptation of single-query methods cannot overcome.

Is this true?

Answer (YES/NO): NO